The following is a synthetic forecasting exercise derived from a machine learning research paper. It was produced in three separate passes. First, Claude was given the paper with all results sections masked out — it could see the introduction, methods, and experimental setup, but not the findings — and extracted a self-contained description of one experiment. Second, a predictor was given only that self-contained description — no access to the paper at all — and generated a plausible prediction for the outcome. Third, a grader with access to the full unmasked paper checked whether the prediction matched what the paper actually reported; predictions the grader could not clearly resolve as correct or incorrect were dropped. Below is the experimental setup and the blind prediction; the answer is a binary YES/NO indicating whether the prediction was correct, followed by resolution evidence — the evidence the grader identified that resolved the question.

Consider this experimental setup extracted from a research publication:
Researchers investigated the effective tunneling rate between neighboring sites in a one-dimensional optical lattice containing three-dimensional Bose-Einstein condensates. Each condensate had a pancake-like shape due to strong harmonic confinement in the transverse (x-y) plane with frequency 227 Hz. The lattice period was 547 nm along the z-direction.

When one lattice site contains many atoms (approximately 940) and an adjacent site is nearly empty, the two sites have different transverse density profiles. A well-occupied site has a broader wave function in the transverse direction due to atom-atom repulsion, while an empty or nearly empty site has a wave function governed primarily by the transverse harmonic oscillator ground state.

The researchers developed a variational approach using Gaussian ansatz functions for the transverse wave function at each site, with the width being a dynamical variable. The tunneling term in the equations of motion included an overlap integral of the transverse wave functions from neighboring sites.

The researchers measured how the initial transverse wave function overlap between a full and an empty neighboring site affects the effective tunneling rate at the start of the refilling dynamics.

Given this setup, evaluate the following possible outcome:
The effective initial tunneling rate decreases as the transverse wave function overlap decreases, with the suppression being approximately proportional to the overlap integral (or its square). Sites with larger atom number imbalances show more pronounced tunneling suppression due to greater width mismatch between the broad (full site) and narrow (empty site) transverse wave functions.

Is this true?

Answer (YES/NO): YES